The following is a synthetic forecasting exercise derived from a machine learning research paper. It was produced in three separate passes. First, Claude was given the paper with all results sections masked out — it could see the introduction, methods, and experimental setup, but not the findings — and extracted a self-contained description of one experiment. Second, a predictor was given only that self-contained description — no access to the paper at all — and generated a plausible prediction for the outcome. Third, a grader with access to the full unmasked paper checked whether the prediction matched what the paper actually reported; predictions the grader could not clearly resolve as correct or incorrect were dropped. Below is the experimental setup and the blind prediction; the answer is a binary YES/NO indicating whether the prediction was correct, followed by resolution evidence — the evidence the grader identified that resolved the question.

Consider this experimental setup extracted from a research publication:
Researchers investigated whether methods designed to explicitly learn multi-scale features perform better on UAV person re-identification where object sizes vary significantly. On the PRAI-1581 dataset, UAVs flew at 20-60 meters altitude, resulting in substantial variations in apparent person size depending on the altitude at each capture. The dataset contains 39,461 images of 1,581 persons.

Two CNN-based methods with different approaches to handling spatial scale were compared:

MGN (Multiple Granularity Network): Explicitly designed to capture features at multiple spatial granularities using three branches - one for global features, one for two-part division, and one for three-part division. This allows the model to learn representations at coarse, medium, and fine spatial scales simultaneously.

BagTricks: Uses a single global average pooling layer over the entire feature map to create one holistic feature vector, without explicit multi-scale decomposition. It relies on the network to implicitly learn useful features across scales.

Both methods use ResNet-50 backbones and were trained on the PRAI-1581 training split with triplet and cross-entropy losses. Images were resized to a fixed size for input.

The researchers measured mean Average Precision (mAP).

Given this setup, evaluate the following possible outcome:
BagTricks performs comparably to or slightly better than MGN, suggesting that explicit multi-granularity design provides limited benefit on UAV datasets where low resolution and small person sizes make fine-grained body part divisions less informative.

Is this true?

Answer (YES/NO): YES